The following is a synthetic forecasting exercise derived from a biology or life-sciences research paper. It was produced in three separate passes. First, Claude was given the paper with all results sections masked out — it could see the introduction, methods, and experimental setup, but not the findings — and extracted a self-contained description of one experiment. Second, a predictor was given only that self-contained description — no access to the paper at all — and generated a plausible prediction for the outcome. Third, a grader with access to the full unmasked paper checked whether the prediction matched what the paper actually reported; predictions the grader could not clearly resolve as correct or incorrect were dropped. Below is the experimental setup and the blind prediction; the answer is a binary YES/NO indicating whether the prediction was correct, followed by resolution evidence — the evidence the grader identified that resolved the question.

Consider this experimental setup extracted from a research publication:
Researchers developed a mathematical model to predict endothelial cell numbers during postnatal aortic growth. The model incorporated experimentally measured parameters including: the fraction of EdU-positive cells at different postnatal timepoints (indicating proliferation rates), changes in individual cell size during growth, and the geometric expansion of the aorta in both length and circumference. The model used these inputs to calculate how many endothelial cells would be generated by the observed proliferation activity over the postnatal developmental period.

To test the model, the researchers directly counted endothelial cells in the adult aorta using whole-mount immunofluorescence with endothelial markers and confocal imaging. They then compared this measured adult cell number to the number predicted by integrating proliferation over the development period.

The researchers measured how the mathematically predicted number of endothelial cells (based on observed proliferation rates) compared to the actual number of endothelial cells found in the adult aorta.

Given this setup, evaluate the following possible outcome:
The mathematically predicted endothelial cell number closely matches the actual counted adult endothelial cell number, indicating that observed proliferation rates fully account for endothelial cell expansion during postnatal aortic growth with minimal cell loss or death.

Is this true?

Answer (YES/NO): NO